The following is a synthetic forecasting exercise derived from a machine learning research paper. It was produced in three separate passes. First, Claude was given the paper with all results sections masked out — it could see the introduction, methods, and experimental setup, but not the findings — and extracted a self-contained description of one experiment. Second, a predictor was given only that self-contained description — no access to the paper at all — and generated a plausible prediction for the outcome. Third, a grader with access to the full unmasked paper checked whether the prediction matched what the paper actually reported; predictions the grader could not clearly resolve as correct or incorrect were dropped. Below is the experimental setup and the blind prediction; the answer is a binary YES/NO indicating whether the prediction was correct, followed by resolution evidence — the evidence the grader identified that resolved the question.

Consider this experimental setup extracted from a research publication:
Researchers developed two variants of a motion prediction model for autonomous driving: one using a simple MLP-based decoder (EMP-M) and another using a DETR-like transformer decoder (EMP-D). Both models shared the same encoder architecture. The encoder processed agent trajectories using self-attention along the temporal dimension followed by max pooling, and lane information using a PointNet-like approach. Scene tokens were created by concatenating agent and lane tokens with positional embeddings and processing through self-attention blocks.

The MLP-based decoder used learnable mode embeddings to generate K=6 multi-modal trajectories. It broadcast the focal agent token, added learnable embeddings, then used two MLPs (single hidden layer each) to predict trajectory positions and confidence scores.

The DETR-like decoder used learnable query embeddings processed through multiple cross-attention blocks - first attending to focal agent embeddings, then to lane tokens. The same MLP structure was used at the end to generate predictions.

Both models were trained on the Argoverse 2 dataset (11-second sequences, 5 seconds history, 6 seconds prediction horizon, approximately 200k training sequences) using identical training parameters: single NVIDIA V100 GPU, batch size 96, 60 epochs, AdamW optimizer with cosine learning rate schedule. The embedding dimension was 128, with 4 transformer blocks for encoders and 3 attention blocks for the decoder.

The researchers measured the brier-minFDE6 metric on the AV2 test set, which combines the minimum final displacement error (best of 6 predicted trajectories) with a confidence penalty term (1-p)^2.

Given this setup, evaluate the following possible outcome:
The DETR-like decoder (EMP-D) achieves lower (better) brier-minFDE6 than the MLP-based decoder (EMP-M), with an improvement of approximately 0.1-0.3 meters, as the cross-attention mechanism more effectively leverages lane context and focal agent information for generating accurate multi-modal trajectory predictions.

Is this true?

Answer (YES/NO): YES